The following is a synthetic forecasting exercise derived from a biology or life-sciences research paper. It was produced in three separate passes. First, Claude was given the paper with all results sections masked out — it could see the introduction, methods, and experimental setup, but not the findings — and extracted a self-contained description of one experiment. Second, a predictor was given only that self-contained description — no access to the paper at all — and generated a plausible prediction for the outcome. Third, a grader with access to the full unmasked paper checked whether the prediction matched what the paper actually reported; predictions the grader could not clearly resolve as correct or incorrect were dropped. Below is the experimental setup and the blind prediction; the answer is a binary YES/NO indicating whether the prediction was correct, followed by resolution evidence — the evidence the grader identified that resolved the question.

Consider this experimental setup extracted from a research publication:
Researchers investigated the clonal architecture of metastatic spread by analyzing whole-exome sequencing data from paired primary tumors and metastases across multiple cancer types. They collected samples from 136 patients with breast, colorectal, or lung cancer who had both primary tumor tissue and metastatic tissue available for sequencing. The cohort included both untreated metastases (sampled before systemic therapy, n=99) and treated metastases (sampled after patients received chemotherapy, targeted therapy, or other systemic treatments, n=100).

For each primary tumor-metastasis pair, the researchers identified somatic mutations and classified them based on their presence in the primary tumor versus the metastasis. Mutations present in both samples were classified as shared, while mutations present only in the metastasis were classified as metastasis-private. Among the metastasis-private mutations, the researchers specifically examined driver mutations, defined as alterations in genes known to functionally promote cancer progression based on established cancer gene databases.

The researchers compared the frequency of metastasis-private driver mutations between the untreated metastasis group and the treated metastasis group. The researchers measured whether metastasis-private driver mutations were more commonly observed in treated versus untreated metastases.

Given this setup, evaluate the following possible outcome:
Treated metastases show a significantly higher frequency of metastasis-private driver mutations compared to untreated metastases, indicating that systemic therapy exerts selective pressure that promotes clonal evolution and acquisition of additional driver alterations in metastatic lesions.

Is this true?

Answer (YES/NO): YES